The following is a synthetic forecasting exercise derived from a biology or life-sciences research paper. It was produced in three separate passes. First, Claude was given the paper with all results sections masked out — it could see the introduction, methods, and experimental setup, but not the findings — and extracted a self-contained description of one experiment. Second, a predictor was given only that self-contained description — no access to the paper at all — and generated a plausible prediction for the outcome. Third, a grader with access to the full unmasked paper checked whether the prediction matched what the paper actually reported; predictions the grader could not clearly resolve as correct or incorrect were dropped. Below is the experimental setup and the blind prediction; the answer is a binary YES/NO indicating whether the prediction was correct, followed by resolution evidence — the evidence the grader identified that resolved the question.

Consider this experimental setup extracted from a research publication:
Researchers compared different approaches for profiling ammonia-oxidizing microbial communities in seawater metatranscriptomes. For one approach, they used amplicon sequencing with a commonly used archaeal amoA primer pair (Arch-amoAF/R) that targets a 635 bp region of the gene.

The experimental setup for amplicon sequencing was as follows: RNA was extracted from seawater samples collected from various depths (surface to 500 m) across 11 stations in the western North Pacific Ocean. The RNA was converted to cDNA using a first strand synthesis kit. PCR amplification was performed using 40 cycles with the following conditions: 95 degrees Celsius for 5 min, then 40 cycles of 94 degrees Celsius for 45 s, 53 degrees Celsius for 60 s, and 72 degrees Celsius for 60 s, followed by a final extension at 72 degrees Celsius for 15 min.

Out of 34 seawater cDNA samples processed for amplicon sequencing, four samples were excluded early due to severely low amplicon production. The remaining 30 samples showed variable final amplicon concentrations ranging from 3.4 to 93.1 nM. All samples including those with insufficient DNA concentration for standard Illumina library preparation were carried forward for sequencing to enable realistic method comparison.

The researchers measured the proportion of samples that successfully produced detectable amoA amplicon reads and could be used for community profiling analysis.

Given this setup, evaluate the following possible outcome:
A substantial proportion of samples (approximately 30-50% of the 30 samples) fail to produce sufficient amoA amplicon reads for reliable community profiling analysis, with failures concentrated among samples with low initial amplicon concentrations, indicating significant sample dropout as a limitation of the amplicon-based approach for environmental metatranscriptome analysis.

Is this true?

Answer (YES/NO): NO